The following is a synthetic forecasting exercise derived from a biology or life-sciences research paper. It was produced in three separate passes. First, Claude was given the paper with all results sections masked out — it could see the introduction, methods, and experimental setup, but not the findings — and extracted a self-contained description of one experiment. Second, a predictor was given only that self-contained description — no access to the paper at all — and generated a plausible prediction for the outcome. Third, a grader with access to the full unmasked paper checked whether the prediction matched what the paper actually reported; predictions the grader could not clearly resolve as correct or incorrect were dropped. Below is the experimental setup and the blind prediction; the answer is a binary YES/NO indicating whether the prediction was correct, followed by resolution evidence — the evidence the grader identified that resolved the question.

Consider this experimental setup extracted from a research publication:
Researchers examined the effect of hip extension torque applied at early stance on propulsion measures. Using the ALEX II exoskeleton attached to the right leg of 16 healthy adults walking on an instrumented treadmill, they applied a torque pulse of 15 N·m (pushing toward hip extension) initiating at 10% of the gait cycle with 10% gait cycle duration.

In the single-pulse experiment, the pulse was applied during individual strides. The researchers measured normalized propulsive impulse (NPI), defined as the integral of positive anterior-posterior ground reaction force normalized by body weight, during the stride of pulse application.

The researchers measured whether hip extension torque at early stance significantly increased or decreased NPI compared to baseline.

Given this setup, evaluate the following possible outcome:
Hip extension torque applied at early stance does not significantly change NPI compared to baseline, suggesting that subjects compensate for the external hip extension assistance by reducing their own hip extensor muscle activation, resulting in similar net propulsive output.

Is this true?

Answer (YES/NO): NO